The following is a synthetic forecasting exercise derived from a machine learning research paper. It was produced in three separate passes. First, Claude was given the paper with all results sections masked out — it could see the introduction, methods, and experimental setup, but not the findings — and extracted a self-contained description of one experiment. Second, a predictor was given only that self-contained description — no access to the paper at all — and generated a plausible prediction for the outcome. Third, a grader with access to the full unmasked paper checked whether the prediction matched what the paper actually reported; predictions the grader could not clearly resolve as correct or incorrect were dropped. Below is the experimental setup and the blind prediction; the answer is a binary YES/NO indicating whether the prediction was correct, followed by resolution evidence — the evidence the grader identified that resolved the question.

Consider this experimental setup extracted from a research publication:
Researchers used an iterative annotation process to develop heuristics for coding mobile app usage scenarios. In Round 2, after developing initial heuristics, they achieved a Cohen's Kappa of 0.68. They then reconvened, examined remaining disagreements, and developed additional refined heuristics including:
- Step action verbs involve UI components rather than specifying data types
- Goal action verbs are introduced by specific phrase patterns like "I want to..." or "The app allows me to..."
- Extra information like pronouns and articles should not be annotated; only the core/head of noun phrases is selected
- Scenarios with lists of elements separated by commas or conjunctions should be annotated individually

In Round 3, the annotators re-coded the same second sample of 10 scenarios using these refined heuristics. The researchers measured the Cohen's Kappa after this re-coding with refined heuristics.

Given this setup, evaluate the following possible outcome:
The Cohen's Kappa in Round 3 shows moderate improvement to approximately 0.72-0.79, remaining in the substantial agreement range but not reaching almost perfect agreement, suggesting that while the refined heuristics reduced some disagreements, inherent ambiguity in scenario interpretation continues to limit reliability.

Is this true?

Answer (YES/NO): YES